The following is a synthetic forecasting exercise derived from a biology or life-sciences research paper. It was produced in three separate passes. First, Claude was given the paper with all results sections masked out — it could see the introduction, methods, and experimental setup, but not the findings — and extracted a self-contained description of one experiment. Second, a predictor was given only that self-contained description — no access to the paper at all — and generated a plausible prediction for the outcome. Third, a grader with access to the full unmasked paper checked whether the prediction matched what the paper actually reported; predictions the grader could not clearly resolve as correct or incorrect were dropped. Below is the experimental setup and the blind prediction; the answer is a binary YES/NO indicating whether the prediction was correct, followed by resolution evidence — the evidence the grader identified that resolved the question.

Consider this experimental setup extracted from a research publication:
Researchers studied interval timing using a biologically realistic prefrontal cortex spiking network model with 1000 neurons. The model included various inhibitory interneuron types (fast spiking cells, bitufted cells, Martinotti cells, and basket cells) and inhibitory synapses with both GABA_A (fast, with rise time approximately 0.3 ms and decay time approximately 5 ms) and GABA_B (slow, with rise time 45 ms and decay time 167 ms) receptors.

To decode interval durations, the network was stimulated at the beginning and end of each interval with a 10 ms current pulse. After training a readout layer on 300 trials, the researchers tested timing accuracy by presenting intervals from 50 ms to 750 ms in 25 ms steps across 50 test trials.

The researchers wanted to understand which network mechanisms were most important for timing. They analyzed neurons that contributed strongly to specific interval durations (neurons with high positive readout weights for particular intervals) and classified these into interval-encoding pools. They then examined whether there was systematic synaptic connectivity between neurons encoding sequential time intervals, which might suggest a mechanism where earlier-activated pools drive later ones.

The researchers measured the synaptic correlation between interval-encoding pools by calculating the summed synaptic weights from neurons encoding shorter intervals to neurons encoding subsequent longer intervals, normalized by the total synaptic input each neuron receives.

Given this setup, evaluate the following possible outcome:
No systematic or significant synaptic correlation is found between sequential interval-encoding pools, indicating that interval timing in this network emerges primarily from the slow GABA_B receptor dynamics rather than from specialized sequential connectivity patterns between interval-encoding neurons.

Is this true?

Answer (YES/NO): YES